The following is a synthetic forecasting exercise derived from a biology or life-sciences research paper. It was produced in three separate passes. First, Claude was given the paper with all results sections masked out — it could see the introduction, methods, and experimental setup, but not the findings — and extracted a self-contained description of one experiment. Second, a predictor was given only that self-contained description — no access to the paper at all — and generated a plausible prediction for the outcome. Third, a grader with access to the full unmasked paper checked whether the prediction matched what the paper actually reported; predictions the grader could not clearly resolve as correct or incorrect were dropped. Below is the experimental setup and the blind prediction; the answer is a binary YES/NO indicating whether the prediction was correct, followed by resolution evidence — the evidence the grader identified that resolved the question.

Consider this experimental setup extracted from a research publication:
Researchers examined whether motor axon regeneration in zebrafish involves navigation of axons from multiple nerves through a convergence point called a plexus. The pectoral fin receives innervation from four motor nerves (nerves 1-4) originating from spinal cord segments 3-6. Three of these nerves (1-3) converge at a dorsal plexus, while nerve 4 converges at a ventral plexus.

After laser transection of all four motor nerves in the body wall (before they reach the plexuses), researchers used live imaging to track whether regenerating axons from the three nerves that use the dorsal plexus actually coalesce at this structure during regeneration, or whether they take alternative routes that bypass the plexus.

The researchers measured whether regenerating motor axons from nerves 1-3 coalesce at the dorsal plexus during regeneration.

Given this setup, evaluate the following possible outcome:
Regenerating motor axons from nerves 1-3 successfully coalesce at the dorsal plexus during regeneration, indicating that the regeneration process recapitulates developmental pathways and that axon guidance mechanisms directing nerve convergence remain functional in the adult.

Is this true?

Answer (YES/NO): NO